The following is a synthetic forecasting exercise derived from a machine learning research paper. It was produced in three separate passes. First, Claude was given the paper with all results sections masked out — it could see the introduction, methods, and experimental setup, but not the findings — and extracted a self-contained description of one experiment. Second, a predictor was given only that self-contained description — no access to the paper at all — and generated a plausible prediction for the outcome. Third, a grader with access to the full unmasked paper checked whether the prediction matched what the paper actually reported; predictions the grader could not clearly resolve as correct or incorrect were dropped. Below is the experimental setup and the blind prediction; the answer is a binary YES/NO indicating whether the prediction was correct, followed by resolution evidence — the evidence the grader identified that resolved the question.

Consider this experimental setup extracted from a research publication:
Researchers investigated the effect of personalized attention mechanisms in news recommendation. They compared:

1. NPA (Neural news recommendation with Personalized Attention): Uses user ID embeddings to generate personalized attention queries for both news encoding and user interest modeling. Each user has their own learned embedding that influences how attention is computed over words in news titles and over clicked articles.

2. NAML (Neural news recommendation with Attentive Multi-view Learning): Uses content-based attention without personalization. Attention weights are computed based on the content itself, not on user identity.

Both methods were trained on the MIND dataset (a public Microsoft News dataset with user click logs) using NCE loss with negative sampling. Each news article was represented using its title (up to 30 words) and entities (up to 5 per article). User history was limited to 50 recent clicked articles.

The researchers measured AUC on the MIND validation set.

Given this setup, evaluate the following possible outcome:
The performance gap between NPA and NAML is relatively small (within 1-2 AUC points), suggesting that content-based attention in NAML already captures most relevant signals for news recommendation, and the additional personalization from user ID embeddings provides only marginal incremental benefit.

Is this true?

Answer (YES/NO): YES